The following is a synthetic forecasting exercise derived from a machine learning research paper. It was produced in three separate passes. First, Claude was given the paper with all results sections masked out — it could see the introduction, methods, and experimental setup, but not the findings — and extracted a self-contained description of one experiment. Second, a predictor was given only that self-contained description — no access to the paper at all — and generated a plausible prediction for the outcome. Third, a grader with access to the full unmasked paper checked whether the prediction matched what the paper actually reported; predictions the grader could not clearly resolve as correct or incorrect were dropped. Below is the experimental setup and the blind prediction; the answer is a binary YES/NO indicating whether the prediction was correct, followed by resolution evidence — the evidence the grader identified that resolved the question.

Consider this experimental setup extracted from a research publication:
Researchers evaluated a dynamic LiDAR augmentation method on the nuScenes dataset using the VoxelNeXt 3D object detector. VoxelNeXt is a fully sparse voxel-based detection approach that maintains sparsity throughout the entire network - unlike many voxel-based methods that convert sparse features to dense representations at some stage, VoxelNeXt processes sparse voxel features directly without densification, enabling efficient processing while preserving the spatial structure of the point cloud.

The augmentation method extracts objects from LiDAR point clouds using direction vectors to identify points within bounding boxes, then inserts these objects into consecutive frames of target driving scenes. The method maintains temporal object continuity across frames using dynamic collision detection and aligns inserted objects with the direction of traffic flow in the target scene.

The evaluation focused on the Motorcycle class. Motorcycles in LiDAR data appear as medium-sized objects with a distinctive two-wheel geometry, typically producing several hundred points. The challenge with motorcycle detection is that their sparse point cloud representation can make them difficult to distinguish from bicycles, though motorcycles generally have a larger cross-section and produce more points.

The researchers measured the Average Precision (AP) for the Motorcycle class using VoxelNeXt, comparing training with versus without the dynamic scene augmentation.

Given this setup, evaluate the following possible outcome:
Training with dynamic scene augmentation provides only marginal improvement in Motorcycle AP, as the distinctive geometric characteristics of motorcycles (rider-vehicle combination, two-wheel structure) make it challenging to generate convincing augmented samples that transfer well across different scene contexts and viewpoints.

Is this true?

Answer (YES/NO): NO